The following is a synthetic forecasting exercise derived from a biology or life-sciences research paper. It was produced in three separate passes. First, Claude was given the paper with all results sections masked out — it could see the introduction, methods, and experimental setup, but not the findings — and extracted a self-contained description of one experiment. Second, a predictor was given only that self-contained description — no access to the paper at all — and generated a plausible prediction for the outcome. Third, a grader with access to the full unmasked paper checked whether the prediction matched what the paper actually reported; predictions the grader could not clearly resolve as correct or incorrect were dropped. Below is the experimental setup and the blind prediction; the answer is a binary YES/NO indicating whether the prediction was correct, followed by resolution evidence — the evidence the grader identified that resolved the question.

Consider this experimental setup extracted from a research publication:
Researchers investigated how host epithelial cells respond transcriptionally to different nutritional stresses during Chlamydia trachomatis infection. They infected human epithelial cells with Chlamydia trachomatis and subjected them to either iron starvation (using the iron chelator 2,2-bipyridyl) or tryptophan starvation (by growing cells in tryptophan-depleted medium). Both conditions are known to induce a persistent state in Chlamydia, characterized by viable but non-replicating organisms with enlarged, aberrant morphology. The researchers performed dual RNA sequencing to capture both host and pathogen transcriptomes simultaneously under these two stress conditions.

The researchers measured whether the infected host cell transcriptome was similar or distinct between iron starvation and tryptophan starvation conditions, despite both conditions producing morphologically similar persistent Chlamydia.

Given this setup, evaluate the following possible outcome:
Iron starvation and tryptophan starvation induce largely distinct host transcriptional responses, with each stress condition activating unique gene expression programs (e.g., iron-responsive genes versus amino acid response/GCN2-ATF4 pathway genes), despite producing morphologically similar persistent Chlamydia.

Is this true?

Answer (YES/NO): YES